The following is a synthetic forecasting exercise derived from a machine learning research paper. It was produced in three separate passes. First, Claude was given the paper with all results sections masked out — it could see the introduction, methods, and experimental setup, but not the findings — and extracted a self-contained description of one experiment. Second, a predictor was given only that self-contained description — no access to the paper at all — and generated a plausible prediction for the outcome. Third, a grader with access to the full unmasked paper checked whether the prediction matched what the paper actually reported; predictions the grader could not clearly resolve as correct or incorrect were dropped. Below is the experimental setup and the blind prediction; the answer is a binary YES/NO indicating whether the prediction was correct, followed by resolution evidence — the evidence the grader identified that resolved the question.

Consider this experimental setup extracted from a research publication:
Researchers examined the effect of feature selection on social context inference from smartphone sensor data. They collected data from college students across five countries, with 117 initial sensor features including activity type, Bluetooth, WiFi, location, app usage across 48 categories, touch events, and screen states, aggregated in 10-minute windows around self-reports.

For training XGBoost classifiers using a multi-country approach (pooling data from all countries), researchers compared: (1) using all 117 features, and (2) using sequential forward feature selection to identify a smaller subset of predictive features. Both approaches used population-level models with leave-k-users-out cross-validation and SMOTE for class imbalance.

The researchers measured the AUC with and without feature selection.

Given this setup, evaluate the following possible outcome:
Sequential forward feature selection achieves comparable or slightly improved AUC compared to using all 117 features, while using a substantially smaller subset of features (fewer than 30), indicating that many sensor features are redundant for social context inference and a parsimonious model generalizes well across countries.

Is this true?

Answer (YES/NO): NO